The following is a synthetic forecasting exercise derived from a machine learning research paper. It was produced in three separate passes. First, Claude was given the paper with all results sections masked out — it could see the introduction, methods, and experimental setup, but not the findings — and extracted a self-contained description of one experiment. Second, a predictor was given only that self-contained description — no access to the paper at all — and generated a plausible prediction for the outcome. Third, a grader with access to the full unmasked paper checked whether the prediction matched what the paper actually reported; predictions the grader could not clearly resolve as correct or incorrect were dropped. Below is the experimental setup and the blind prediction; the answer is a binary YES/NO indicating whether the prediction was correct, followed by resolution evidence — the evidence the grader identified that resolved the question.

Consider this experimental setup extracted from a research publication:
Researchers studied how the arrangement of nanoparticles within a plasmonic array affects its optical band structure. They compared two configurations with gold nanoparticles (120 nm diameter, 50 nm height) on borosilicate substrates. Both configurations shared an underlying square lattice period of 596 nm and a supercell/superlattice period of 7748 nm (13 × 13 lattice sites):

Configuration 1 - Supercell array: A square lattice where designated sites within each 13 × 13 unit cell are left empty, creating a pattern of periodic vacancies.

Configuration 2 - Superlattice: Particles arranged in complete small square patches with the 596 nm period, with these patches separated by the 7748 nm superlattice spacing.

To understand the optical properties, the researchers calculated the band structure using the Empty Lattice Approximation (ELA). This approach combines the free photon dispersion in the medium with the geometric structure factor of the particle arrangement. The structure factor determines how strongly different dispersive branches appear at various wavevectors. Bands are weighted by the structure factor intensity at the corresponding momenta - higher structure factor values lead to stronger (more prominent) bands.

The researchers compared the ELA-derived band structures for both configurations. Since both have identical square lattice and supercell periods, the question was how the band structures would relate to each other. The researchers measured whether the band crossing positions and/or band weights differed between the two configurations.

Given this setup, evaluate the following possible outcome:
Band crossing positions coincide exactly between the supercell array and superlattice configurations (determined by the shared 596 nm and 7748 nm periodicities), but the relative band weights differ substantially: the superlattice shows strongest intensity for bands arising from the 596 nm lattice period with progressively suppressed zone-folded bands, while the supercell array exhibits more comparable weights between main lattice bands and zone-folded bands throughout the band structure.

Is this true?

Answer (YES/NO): NO